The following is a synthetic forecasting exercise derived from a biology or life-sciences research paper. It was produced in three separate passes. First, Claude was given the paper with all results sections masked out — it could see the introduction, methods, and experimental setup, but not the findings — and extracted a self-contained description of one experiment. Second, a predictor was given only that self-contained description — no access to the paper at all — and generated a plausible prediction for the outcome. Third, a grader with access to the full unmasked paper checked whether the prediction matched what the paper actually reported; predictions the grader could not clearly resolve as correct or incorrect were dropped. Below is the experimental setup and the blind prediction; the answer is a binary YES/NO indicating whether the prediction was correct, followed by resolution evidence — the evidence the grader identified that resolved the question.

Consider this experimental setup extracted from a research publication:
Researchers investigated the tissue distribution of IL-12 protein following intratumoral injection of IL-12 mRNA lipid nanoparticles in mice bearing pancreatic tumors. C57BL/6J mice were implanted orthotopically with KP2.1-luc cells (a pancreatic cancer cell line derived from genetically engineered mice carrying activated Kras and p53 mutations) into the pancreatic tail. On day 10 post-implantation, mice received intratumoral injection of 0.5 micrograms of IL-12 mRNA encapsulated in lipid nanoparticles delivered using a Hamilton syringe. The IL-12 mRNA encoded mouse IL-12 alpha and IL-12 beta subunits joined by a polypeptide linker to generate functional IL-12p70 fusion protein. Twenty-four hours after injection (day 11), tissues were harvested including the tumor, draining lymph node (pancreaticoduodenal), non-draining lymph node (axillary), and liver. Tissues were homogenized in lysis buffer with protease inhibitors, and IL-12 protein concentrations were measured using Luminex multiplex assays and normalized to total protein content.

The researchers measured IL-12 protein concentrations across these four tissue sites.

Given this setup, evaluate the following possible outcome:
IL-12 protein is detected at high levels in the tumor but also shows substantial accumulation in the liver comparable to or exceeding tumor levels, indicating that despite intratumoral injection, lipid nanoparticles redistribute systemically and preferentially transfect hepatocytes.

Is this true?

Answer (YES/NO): NO